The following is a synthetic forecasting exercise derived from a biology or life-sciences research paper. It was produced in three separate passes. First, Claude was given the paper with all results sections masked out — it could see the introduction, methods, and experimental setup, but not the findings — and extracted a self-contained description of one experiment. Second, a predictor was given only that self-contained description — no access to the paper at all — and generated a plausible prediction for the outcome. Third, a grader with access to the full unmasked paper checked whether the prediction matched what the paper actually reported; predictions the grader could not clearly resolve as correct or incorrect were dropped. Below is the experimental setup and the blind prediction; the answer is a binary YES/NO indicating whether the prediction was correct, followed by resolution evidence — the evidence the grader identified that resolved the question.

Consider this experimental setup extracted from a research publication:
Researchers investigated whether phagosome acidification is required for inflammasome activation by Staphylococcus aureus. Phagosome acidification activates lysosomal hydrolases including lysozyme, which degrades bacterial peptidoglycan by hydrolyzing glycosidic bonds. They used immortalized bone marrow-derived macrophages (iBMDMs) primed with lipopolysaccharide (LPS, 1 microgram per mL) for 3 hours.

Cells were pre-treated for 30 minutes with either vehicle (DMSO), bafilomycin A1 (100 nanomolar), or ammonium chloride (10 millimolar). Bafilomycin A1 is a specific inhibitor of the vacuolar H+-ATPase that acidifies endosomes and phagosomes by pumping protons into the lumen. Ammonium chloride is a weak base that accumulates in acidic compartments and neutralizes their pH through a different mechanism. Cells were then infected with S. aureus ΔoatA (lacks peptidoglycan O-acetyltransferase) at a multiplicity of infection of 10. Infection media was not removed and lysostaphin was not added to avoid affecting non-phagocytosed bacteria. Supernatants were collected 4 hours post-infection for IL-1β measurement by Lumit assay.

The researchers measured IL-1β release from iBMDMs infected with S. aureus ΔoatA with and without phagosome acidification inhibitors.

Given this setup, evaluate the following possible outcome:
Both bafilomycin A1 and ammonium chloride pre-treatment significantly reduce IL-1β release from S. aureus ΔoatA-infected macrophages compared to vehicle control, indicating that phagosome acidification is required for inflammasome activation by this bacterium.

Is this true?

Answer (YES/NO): YES